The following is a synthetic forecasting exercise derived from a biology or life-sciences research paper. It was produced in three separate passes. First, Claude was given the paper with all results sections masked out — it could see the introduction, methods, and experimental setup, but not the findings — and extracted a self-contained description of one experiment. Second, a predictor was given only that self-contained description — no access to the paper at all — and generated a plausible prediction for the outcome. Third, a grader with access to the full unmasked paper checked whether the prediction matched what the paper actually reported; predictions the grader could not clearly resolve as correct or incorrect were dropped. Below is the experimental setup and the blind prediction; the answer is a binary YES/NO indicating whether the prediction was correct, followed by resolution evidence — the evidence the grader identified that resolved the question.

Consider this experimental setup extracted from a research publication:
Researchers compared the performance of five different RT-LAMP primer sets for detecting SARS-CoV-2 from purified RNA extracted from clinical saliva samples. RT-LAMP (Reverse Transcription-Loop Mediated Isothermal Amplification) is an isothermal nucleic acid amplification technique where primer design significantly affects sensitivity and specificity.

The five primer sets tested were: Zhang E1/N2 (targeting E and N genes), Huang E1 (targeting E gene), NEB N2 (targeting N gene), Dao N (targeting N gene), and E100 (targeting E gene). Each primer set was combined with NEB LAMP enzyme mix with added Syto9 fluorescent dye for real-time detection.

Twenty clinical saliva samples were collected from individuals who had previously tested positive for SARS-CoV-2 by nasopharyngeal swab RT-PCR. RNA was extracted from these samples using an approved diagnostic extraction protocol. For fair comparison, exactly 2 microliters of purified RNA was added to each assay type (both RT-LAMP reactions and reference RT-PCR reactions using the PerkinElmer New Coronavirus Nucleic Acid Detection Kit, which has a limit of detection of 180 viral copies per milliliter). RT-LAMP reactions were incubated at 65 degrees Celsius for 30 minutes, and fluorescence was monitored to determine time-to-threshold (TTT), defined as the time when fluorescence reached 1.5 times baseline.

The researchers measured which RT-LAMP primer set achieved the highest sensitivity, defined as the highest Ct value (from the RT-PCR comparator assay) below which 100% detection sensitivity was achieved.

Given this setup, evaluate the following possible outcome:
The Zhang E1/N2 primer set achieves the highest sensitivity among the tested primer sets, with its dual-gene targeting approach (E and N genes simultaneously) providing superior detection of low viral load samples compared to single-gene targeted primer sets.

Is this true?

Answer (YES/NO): YES